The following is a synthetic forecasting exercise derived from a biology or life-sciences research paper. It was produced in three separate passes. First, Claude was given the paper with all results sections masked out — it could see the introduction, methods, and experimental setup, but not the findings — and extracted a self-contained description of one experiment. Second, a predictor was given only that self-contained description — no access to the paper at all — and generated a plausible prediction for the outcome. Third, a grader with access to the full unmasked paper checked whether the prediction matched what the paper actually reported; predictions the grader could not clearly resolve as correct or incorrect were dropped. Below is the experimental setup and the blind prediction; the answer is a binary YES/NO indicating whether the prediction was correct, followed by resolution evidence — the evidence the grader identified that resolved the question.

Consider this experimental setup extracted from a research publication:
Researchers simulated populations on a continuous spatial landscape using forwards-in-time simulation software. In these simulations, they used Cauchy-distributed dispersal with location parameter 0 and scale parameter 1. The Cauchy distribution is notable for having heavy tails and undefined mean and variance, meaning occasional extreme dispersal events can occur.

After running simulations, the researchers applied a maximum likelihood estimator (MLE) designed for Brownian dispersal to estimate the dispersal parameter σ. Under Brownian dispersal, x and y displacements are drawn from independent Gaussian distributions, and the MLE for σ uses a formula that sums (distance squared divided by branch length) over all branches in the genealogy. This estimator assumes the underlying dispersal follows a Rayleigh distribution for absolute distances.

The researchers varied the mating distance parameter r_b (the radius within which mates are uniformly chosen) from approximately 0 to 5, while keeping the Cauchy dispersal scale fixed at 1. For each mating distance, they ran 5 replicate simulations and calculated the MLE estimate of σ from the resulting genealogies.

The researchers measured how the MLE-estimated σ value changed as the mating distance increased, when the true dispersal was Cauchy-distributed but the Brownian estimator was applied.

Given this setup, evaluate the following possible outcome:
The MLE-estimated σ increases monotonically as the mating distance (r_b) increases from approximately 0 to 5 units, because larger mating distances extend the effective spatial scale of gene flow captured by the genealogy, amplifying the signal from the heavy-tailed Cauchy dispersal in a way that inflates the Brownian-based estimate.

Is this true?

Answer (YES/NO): YES